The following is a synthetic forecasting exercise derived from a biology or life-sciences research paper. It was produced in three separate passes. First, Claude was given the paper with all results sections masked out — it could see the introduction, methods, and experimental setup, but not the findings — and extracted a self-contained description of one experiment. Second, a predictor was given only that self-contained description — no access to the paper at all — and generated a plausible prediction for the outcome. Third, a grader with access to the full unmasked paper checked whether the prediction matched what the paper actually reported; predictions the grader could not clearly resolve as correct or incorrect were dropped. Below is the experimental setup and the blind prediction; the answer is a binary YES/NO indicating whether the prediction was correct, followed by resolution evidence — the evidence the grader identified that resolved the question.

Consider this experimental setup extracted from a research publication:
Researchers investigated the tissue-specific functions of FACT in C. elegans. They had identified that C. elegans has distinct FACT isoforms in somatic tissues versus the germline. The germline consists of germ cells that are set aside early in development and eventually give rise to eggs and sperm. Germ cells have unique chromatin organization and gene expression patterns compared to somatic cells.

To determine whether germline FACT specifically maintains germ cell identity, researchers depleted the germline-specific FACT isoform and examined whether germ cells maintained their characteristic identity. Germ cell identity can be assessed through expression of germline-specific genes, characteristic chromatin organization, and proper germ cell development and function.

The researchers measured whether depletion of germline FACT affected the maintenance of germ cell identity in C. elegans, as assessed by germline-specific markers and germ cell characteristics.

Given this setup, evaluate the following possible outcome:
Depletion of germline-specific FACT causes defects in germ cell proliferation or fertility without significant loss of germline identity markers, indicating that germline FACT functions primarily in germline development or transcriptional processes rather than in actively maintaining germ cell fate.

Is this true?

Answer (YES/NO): NO